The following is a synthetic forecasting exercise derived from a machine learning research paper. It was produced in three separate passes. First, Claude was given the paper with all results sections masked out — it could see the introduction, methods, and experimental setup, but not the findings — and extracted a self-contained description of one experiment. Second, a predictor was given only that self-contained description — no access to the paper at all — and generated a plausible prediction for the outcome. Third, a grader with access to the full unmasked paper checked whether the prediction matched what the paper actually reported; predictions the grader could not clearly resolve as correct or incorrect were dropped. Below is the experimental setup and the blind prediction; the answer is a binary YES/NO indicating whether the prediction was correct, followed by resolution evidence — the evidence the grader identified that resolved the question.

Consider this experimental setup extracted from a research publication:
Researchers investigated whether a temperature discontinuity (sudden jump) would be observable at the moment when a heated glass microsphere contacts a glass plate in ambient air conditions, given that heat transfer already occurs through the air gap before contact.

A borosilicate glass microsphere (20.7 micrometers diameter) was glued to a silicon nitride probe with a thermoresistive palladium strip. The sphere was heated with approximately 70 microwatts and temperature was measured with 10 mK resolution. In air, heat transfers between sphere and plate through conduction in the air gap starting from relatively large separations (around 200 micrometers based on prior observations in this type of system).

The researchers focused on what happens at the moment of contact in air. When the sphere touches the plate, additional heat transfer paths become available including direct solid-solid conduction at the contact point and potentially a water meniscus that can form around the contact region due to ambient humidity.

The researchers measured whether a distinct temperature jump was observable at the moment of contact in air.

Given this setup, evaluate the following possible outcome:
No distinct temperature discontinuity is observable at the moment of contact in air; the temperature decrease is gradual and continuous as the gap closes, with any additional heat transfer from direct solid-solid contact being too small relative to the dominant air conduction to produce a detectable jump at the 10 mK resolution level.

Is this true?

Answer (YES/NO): NO